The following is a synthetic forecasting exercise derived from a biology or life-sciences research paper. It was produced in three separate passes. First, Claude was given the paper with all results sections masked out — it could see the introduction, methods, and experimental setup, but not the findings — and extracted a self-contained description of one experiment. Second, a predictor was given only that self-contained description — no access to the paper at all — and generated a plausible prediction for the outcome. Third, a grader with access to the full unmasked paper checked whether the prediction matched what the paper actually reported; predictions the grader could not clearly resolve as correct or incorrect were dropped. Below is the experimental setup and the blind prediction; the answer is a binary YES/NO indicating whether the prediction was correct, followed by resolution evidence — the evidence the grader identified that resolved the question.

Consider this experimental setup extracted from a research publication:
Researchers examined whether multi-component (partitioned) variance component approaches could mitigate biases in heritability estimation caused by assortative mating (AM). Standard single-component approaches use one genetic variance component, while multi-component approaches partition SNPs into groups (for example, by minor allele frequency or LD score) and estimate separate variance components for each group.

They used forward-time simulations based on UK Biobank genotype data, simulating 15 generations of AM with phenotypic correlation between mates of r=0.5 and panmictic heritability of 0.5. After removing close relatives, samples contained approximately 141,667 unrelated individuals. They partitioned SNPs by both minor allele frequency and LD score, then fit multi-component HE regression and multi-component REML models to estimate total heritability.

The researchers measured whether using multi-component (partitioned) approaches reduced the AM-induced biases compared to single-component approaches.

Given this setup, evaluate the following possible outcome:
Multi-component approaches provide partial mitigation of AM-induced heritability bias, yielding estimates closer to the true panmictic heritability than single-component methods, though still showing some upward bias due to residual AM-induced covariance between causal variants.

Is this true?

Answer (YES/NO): NO